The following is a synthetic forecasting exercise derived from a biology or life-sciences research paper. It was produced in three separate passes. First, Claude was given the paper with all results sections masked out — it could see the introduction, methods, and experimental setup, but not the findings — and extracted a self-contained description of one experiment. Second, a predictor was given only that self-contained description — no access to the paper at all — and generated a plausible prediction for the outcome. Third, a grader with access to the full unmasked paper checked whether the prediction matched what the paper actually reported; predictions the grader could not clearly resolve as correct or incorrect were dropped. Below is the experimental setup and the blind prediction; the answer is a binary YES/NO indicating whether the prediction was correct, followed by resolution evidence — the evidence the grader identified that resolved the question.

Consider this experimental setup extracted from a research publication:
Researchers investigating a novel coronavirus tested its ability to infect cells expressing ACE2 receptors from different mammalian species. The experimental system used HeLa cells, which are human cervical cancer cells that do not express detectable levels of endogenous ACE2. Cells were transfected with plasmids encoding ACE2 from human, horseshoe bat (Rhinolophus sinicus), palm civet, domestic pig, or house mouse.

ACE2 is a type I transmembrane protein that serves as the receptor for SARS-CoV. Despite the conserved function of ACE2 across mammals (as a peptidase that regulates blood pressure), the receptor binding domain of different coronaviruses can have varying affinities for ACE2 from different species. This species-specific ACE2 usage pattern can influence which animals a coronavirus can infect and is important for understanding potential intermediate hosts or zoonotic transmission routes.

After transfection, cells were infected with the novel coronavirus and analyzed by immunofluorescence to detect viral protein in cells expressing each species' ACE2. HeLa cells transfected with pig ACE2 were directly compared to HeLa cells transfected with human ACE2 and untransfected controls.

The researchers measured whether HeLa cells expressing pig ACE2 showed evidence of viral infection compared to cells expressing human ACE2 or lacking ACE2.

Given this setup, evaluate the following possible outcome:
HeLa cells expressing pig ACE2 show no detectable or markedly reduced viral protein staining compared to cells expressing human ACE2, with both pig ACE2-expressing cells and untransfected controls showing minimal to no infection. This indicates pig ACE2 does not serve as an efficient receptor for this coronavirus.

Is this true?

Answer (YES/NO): NO